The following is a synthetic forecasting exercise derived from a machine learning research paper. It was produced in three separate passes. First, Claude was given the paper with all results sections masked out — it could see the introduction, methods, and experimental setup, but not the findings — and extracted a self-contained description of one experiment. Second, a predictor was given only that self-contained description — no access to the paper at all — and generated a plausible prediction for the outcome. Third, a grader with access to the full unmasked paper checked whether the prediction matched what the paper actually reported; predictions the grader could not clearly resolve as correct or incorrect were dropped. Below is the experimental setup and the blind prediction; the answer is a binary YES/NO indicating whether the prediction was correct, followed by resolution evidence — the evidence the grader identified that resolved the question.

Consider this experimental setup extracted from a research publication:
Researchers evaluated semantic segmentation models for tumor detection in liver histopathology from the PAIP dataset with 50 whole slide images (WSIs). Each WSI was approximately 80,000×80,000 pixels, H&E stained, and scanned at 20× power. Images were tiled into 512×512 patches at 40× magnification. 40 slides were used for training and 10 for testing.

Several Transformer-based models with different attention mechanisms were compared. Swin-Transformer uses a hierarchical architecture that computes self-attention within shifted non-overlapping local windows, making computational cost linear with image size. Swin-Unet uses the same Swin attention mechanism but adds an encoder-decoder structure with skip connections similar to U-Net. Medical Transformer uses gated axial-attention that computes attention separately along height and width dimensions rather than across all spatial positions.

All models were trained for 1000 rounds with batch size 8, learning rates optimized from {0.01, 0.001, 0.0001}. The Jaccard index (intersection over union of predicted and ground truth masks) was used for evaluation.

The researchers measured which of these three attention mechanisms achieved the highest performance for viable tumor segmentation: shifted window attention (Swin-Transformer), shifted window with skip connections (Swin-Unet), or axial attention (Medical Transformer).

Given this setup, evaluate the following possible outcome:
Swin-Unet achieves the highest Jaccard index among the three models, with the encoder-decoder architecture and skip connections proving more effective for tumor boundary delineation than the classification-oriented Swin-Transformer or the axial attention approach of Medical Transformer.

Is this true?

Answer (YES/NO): NO